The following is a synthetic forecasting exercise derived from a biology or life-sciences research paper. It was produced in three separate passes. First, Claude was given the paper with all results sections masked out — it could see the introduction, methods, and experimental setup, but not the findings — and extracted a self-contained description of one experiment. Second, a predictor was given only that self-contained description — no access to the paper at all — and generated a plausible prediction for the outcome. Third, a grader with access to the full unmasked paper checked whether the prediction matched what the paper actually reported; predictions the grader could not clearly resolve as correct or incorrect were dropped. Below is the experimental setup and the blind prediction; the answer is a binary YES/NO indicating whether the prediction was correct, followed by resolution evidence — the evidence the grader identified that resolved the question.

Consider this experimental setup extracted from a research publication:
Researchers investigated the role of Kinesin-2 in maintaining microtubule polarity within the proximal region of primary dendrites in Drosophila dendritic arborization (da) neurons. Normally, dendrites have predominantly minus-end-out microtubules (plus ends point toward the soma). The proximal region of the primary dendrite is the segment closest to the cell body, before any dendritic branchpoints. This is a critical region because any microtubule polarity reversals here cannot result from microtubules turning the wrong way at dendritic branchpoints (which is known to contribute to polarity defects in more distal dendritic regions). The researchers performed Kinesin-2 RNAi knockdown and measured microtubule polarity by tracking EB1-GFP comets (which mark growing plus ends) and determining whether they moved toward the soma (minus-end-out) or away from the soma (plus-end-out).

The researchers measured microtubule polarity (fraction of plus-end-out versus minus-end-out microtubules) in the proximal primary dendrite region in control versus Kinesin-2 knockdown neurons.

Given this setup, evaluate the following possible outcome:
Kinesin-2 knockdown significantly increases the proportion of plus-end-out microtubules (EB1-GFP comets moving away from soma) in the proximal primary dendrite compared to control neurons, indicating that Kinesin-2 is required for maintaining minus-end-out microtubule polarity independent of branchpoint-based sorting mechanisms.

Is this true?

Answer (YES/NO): YES